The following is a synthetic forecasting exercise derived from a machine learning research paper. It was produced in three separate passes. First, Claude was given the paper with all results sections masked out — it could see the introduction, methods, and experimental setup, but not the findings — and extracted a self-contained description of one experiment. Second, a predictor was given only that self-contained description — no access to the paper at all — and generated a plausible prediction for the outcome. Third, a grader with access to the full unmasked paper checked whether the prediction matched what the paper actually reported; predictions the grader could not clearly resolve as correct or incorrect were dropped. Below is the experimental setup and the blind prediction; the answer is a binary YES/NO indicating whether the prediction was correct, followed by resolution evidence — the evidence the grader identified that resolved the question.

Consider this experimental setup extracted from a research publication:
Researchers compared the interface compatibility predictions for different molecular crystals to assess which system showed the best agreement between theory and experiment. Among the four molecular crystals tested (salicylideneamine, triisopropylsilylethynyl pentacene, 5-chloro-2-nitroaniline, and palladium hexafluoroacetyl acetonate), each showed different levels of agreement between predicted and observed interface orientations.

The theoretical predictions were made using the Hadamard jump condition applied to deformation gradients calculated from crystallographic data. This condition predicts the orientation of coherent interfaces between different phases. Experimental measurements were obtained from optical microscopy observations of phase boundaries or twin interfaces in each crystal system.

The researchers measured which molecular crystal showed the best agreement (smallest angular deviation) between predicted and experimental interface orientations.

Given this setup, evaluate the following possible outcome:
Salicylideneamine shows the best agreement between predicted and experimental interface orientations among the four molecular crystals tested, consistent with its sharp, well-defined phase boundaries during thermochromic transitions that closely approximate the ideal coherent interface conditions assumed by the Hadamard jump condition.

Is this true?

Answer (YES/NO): NO